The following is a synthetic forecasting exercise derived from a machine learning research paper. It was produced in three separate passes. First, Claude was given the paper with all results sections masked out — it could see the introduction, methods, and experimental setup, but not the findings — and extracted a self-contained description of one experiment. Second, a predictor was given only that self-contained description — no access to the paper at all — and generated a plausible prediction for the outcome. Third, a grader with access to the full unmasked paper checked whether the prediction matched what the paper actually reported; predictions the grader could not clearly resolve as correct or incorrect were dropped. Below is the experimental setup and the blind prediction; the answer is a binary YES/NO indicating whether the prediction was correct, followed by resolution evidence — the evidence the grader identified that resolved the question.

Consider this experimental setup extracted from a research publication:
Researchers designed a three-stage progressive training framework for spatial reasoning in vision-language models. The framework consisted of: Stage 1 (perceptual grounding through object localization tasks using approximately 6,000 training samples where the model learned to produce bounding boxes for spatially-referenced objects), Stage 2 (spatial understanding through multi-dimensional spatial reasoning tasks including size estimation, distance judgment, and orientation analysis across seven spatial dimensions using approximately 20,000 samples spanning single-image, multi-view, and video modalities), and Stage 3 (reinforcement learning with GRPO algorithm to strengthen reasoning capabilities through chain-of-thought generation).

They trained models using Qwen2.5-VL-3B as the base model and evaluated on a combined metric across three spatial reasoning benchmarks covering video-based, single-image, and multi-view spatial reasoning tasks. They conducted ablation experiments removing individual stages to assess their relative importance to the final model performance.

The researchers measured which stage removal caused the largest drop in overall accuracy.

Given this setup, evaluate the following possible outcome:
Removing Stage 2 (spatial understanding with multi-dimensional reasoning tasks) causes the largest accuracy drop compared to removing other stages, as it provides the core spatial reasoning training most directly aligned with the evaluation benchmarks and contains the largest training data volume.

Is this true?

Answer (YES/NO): YES